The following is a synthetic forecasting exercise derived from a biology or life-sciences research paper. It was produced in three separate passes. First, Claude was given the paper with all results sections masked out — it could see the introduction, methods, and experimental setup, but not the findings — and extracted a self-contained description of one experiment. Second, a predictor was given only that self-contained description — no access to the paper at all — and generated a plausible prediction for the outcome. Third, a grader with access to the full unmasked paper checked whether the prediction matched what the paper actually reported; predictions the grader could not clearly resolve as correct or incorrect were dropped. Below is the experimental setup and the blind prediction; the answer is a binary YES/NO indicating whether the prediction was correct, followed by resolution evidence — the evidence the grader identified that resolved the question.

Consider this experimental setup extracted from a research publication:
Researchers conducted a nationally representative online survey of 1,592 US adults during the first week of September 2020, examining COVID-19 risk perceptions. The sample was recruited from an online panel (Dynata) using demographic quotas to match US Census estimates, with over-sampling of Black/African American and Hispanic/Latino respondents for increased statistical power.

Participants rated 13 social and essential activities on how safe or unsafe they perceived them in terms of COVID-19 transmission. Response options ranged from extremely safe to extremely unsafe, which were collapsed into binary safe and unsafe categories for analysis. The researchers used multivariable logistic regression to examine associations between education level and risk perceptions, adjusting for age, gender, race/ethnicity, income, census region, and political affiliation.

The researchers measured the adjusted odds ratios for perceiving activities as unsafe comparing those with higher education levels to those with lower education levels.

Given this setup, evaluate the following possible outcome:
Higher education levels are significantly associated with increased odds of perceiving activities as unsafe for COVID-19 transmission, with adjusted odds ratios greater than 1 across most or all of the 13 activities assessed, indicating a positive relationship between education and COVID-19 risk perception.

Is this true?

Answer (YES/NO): NO